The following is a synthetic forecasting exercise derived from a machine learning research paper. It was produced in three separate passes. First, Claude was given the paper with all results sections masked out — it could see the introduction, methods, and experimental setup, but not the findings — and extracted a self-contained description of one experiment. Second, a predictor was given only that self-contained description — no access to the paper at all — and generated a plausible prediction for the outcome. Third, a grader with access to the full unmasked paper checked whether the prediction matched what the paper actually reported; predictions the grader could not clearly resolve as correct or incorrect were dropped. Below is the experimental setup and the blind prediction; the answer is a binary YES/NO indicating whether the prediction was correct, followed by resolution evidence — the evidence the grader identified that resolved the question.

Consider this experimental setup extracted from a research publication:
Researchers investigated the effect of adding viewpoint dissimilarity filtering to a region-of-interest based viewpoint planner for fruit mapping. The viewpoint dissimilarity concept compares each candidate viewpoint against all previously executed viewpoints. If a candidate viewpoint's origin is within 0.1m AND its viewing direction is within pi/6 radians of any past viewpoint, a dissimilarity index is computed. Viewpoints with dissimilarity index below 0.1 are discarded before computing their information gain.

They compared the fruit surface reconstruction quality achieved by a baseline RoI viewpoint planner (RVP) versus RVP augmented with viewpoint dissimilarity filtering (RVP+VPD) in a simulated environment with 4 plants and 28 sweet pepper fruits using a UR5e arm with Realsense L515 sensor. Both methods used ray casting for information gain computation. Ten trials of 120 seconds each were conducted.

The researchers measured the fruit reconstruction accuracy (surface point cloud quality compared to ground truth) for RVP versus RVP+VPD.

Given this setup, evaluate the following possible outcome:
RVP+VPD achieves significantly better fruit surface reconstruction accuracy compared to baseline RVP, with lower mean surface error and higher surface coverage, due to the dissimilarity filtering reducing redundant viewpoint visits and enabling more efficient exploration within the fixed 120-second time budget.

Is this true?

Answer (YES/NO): NO